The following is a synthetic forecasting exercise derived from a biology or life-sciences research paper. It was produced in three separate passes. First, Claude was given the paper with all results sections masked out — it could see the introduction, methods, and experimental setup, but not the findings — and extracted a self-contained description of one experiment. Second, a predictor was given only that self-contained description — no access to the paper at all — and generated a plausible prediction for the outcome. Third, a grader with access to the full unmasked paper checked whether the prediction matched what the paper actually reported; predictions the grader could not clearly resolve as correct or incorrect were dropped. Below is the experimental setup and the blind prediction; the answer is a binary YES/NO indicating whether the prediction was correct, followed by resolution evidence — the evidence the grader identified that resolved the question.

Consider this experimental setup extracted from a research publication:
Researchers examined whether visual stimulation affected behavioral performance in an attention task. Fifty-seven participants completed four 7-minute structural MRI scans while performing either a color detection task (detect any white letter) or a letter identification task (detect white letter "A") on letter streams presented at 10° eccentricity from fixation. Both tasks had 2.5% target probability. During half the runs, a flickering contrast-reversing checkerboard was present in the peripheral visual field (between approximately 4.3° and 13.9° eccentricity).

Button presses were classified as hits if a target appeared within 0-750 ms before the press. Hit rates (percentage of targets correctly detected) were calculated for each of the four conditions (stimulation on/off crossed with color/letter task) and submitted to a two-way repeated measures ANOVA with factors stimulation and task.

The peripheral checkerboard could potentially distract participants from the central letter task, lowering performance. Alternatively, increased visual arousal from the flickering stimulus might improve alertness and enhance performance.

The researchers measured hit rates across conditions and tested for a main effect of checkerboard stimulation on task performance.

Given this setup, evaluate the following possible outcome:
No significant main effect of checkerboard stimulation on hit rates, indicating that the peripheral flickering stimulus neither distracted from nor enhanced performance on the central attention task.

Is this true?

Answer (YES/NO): YES